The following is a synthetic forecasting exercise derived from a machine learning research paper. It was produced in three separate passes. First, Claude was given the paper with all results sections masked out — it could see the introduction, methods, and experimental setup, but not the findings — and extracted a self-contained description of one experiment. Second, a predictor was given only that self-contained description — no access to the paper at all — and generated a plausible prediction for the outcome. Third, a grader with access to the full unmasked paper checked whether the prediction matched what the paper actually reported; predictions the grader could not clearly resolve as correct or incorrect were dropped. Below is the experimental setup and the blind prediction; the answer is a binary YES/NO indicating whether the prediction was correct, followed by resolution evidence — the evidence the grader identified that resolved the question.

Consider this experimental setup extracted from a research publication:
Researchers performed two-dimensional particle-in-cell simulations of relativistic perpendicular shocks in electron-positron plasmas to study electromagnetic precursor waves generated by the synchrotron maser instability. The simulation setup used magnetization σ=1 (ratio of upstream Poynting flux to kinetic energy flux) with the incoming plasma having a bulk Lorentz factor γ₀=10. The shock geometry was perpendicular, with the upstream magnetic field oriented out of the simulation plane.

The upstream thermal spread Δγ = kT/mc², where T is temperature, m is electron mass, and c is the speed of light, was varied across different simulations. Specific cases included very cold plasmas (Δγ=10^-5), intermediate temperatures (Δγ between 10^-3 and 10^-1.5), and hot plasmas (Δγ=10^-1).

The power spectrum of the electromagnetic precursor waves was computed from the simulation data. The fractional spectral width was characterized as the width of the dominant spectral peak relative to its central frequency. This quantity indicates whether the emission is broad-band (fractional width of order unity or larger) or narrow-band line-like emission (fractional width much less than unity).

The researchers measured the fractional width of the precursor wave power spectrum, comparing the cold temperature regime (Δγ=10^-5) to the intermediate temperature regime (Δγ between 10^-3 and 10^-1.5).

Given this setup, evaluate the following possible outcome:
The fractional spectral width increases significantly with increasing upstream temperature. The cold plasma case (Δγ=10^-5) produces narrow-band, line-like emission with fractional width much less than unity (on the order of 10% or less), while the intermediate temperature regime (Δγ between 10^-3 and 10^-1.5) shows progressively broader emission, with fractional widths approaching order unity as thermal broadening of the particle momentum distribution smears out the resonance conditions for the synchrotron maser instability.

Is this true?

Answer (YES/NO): NO